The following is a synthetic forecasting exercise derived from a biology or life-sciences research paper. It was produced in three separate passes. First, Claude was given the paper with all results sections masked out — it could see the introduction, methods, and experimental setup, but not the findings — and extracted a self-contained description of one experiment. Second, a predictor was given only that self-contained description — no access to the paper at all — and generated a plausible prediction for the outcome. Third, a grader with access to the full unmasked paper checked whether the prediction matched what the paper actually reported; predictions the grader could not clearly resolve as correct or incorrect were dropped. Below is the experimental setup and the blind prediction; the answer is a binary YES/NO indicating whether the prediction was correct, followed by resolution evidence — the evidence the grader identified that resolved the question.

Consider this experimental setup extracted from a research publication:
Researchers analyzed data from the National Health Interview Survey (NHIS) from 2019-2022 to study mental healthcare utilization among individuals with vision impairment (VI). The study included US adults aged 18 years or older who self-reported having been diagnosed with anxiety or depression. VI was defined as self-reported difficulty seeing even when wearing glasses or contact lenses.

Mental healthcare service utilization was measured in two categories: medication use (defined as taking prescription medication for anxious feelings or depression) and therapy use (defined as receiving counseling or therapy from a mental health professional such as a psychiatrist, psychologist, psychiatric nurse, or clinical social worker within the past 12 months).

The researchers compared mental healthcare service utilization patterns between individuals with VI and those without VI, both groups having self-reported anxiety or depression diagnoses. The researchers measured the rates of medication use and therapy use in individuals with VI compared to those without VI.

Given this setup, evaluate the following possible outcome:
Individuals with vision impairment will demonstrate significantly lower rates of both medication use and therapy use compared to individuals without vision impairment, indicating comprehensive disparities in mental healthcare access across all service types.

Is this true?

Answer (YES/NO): NO